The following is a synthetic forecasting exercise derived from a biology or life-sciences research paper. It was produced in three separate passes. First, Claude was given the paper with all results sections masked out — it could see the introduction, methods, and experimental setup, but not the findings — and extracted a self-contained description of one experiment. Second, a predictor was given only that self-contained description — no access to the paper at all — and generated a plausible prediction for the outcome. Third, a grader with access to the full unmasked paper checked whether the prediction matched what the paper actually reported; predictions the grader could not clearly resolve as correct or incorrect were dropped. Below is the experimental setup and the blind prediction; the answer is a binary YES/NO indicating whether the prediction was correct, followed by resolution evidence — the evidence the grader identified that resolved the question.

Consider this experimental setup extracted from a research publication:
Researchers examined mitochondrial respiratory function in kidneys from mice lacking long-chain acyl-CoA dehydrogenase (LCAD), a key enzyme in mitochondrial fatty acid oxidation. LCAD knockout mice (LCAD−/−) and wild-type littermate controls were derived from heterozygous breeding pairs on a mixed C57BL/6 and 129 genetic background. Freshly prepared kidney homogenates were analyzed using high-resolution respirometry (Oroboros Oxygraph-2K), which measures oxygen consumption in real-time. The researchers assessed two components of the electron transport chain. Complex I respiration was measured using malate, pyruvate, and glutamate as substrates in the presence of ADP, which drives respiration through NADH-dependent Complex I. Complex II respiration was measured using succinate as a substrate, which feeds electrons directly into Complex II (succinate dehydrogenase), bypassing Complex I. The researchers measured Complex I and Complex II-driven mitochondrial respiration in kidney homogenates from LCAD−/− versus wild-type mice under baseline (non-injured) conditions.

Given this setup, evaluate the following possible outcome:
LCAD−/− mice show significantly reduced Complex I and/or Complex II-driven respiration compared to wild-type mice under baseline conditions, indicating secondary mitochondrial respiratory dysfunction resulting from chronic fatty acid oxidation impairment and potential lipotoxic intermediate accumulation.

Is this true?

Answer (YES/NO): NO